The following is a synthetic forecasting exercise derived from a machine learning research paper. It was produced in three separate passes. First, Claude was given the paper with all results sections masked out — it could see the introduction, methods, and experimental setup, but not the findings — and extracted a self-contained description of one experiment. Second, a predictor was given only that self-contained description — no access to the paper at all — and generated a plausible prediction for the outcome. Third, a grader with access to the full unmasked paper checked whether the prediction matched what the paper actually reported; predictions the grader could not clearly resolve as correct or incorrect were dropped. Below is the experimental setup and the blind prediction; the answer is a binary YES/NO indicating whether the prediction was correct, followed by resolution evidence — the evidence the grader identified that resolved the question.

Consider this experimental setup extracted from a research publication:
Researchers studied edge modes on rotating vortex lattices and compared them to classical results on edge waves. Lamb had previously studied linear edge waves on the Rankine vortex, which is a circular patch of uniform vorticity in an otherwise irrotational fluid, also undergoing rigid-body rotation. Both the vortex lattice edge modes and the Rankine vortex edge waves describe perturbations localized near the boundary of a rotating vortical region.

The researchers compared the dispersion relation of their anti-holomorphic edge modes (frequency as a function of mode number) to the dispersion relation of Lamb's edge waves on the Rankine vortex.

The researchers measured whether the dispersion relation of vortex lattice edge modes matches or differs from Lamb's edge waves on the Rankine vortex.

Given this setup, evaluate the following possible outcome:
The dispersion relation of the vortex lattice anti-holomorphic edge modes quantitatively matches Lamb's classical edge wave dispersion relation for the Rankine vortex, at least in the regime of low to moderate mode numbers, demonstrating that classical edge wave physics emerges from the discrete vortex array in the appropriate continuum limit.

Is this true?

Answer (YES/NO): YES